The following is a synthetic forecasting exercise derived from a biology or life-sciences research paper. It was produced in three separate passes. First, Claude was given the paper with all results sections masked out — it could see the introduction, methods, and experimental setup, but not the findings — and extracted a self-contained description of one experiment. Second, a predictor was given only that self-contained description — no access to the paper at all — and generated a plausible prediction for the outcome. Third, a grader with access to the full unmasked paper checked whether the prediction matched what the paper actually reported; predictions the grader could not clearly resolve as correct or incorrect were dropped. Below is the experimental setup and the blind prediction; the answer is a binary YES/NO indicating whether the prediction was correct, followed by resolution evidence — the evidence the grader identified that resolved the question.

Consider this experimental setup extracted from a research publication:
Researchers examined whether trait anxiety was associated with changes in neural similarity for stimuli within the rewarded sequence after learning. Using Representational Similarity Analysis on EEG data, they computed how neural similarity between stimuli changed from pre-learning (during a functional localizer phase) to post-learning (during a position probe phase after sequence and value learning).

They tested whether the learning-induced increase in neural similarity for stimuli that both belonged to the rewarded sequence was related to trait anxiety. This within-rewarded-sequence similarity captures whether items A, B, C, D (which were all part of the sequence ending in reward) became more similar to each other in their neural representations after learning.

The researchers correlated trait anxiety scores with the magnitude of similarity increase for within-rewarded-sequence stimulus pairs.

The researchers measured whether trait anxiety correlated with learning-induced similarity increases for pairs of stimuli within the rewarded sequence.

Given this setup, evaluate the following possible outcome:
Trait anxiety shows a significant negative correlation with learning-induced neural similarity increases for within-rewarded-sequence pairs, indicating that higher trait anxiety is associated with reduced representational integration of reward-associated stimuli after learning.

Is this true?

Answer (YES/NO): YES